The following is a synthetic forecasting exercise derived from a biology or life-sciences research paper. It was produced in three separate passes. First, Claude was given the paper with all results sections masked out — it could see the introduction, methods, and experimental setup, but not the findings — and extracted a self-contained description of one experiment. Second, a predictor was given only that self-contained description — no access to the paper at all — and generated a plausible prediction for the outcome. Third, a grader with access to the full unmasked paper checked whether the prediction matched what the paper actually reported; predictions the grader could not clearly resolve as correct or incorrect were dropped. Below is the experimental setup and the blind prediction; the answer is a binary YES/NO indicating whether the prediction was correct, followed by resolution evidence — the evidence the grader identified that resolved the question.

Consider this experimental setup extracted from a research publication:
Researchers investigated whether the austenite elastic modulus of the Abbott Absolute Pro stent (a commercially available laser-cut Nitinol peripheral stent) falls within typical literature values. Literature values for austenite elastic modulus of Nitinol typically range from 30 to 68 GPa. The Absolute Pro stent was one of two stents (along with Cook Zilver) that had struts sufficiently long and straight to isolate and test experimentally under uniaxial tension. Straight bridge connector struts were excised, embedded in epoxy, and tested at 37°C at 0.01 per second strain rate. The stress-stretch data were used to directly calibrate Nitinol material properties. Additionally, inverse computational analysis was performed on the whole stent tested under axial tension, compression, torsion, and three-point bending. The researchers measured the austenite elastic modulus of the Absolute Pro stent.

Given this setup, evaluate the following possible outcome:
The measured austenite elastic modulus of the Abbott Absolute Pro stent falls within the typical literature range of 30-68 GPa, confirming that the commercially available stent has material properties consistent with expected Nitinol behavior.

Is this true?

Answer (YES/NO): NO